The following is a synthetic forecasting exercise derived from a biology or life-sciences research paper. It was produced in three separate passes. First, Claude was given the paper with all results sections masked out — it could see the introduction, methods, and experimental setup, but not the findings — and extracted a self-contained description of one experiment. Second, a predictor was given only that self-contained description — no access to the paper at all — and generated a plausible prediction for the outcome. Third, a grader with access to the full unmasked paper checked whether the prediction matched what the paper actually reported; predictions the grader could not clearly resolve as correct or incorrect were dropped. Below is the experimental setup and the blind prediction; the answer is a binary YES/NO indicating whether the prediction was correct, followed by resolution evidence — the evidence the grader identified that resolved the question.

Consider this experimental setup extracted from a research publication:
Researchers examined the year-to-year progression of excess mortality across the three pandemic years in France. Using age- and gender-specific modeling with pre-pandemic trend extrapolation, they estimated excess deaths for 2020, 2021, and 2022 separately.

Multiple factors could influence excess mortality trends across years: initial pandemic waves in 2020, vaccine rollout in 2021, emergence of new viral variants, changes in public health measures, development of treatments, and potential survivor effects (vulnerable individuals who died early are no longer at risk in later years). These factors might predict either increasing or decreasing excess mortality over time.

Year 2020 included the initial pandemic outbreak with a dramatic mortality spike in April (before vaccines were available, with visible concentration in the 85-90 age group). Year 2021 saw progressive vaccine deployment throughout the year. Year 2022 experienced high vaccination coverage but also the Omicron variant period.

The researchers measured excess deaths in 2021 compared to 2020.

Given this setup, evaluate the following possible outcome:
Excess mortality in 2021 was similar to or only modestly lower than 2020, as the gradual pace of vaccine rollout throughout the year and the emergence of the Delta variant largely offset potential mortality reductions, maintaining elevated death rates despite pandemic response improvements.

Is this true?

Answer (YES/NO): YES